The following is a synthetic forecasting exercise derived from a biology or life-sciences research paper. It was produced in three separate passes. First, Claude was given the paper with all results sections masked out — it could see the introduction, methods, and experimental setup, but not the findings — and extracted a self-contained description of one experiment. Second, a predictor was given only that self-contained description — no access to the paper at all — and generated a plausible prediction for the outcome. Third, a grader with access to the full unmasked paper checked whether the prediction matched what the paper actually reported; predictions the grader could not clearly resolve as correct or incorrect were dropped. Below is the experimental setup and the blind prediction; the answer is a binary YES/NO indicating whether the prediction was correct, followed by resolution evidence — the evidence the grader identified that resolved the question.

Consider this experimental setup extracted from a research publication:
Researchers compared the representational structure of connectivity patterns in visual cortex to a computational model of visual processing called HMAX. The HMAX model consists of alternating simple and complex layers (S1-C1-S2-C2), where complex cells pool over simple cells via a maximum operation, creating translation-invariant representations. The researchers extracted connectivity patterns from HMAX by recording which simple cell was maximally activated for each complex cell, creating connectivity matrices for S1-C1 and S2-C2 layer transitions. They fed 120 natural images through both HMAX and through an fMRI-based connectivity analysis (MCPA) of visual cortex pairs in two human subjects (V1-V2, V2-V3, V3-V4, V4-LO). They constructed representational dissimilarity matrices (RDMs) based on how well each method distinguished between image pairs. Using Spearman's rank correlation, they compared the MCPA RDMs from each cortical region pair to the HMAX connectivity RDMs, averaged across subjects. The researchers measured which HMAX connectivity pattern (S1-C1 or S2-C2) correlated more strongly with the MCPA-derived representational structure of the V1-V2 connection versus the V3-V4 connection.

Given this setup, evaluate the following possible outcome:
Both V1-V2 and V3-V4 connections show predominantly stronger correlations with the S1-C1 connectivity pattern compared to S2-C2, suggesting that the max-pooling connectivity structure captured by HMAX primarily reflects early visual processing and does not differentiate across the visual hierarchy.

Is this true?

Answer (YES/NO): NO